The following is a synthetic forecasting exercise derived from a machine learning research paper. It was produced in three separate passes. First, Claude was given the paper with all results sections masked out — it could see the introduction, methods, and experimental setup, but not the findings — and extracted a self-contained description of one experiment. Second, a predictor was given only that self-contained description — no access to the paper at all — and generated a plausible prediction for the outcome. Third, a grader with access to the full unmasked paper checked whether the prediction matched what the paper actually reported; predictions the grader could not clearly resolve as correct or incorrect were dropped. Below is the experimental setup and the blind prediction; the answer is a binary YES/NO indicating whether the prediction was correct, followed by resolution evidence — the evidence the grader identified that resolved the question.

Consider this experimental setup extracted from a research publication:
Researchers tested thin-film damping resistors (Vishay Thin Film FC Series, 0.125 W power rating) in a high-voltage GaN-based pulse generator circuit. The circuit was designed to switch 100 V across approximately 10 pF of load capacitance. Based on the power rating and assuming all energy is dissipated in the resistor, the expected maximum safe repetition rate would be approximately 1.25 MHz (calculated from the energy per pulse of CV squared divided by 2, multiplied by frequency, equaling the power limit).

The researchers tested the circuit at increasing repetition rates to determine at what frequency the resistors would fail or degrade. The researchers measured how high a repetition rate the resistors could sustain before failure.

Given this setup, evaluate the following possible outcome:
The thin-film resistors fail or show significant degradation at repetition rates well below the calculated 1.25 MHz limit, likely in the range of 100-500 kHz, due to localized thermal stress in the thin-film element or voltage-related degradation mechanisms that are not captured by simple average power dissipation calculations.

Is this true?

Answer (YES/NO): NO